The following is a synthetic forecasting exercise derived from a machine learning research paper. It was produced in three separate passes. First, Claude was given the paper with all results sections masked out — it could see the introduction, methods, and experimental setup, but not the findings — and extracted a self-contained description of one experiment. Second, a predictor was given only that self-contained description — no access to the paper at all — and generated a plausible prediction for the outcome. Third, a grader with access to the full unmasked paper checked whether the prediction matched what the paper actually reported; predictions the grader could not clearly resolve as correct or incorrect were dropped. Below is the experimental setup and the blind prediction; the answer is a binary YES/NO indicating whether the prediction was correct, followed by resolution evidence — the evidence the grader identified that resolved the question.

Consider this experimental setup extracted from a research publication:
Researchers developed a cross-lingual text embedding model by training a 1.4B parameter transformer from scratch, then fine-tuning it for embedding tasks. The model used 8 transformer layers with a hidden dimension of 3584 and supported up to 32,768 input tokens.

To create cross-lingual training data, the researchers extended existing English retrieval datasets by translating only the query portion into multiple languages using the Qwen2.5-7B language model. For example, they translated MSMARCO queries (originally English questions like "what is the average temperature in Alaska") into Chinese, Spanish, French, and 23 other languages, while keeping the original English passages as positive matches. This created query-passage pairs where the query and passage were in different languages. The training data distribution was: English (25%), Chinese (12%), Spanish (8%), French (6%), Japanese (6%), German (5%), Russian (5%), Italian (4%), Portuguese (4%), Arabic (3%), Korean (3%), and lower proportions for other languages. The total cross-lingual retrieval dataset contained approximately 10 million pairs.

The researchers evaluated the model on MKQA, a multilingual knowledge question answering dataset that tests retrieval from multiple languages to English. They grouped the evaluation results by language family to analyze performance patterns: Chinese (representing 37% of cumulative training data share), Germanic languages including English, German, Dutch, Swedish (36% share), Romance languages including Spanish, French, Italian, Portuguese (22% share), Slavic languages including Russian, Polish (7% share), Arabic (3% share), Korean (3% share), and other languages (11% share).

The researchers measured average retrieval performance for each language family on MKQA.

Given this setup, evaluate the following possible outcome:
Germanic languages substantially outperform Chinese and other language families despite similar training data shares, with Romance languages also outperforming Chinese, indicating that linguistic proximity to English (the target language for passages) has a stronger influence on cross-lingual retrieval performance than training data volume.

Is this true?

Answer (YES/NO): NO